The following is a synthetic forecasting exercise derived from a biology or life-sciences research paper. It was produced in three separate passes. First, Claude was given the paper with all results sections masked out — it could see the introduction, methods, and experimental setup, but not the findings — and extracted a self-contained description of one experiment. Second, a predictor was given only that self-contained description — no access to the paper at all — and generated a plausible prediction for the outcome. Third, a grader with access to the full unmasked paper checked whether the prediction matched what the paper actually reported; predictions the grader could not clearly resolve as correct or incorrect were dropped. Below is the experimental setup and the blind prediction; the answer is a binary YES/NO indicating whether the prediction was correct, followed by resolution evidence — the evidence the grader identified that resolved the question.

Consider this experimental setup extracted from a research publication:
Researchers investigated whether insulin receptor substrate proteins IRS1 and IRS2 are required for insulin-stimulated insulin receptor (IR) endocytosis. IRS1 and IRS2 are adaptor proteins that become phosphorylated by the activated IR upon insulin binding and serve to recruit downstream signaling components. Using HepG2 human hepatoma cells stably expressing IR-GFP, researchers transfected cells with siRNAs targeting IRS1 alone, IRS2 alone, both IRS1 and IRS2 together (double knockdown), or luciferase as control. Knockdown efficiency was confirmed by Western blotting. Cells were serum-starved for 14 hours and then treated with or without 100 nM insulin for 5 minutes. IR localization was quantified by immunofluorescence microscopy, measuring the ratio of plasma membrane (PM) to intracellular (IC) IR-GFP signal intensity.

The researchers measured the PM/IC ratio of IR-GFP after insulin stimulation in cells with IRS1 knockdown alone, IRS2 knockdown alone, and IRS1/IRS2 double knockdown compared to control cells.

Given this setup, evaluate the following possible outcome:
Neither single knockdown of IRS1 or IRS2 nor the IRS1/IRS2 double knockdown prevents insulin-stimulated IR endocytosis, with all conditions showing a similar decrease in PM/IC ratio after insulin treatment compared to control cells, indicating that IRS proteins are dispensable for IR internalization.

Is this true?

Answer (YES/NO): NO